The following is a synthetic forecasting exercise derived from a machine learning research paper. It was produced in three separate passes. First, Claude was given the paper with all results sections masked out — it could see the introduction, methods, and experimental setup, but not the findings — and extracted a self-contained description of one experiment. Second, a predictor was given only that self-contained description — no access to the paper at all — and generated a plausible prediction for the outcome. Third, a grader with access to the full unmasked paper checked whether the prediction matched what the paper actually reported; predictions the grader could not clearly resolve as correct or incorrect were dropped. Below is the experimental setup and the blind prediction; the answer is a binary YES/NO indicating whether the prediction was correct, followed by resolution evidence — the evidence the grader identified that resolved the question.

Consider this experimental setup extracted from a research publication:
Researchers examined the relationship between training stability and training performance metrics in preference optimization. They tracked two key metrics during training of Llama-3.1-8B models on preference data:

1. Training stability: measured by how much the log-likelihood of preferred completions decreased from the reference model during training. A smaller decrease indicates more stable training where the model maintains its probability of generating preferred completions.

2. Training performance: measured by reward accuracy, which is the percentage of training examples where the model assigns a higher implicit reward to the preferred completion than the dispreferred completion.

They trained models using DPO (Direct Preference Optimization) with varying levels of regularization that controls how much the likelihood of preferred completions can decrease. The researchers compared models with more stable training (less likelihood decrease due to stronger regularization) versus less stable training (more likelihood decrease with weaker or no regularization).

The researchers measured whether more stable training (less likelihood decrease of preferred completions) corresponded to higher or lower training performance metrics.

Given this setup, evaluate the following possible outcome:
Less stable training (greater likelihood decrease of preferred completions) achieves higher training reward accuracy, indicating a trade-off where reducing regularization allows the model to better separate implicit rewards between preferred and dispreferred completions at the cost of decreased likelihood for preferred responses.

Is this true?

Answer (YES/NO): YES